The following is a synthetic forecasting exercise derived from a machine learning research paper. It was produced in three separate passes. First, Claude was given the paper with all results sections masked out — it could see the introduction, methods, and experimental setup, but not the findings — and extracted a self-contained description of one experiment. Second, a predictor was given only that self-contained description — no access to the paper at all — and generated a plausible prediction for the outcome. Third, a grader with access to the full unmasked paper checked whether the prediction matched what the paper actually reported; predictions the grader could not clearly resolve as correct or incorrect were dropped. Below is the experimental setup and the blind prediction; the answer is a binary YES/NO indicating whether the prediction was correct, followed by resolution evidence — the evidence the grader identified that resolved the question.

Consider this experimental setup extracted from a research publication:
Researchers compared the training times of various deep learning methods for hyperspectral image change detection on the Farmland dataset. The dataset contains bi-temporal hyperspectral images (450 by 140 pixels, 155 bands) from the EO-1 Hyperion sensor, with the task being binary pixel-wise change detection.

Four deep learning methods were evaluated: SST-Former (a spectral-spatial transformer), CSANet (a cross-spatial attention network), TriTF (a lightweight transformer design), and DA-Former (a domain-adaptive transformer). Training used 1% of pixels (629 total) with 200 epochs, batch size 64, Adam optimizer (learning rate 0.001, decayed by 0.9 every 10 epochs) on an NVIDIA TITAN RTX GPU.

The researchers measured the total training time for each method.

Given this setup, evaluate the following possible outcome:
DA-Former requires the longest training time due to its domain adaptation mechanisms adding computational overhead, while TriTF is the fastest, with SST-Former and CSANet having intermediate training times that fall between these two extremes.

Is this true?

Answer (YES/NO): YES